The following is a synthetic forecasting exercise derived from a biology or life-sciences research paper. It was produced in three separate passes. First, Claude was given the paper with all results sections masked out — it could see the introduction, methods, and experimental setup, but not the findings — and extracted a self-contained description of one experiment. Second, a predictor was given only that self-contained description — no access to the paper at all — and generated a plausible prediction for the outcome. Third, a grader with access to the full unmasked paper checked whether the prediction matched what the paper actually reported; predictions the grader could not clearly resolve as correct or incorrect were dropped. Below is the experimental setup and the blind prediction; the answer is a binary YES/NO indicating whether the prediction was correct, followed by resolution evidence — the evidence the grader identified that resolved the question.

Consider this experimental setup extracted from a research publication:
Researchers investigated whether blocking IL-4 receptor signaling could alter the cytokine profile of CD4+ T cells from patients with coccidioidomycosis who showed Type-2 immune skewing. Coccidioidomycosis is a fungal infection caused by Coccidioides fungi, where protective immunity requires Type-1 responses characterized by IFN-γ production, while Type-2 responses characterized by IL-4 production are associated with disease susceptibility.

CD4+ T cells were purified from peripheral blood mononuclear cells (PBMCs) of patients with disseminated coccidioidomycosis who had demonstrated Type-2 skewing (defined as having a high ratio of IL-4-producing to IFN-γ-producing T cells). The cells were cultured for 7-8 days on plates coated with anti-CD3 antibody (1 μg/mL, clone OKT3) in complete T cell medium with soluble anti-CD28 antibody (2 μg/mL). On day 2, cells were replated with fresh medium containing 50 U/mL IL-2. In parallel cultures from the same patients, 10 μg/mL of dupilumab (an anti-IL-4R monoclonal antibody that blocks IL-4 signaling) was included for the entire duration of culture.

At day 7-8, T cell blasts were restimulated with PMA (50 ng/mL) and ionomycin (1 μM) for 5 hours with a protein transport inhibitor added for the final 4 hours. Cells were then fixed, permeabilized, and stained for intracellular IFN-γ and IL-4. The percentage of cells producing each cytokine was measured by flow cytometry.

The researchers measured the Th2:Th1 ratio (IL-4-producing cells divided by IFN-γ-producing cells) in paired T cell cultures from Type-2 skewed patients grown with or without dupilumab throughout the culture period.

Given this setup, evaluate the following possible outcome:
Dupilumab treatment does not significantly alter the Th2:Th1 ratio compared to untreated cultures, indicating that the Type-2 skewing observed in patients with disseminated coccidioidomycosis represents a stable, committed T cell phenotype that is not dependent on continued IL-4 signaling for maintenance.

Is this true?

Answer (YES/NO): NO